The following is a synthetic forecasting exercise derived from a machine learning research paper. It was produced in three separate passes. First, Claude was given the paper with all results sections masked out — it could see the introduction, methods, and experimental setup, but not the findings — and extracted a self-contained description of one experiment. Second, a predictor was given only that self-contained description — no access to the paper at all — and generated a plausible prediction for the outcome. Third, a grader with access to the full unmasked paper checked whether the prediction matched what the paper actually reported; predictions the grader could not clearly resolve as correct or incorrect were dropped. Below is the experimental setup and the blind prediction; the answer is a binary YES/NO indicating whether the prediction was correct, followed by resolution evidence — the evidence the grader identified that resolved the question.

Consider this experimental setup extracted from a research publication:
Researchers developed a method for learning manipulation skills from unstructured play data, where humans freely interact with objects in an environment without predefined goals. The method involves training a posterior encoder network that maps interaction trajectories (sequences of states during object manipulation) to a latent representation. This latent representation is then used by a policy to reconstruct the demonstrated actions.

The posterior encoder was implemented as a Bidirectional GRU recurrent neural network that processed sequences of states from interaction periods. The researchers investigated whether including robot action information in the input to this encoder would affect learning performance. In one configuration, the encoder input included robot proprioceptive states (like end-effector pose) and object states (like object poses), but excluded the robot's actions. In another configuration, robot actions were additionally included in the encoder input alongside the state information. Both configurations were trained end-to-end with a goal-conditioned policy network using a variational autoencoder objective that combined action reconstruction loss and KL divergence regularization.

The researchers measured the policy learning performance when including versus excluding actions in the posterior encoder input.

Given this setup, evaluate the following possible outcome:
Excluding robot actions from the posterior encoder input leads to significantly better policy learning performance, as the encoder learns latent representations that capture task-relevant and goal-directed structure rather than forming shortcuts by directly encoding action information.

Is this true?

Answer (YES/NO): YES